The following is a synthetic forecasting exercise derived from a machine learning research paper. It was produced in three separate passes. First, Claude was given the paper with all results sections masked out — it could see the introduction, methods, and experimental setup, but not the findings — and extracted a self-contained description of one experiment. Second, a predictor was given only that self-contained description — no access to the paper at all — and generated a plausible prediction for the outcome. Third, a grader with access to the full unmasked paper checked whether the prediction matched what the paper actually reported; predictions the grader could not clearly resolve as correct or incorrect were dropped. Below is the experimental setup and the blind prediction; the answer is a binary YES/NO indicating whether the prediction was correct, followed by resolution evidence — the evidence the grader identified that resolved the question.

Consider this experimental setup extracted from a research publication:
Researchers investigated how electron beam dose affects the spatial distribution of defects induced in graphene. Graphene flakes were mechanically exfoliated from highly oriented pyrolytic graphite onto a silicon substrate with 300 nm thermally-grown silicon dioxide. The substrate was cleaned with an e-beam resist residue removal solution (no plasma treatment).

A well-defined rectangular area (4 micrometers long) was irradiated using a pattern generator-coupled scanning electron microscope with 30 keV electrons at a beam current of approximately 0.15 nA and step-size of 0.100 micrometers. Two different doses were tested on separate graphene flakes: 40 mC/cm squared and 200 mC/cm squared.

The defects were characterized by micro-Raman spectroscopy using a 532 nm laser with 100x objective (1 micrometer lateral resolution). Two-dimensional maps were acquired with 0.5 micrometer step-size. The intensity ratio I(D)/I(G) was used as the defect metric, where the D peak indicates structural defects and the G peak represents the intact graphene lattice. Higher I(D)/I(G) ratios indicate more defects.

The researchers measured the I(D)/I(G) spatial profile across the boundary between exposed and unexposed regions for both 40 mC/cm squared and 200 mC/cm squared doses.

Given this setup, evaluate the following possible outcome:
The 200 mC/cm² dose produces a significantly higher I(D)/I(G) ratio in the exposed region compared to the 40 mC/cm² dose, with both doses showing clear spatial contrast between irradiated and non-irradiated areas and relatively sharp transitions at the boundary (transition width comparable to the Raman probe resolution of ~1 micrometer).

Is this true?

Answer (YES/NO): NO